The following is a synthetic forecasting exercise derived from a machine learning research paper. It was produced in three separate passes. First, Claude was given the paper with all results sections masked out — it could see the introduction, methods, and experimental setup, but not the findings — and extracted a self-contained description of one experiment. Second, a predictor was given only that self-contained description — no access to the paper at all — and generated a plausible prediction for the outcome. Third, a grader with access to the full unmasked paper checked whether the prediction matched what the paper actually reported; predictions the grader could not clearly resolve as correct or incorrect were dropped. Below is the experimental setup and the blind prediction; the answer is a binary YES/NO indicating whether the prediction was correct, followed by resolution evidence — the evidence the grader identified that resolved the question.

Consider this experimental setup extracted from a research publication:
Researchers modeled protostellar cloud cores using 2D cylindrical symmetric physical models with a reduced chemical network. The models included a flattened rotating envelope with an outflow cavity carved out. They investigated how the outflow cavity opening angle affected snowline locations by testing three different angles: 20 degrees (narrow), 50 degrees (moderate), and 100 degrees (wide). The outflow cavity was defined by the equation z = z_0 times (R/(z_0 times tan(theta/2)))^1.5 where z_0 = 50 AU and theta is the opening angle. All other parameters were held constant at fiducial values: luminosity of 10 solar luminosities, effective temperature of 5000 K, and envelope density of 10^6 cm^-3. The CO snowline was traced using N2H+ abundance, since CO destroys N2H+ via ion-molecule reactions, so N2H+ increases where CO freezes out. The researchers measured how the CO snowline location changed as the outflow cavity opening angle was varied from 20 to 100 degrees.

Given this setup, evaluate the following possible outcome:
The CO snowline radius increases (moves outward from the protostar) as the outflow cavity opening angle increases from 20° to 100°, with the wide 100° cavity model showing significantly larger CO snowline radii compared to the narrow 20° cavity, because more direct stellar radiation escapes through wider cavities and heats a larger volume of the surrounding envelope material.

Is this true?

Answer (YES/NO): NO